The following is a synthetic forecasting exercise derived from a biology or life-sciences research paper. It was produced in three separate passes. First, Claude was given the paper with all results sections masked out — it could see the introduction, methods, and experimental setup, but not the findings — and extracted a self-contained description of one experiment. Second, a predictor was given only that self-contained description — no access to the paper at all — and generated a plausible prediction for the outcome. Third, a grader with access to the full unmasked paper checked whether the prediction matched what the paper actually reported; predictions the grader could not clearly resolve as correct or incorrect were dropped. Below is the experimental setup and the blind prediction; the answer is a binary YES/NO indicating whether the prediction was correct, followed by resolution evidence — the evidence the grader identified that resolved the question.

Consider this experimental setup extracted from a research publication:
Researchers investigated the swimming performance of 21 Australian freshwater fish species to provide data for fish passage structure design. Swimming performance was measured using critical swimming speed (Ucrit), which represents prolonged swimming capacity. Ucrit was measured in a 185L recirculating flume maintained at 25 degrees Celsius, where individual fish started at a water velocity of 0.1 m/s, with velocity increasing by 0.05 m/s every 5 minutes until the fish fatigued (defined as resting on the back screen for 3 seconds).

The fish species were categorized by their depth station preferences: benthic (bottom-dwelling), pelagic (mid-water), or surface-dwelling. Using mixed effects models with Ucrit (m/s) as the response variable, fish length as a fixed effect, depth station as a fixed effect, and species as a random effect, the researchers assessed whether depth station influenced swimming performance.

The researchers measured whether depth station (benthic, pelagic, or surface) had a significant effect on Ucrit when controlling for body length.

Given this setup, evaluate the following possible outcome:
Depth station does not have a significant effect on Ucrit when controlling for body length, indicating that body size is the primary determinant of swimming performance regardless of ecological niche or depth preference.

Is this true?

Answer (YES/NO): NO